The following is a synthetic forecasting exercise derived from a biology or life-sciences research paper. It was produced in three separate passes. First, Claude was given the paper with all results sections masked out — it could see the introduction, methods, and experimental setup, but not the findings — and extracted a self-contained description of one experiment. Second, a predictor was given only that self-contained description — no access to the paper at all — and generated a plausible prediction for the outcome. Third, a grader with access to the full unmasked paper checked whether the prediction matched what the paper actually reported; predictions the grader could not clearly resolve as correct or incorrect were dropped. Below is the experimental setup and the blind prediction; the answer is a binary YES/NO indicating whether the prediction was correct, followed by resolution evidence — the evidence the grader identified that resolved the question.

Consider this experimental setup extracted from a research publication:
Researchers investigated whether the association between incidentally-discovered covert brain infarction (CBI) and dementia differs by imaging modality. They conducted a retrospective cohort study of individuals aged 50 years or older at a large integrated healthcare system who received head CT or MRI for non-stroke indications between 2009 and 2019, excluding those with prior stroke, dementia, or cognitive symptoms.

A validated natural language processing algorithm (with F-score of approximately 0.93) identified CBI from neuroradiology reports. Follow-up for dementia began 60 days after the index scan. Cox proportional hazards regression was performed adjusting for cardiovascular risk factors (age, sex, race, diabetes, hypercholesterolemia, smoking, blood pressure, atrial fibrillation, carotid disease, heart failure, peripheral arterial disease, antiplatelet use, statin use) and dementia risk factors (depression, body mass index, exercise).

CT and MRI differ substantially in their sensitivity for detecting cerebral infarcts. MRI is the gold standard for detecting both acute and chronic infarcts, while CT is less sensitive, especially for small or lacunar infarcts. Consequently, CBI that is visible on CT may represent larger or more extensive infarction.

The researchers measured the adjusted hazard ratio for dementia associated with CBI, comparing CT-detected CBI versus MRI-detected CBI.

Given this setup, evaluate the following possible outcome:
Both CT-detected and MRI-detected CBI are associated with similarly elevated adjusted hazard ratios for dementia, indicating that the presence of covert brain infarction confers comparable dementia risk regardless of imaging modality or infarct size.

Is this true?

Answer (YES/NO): YES